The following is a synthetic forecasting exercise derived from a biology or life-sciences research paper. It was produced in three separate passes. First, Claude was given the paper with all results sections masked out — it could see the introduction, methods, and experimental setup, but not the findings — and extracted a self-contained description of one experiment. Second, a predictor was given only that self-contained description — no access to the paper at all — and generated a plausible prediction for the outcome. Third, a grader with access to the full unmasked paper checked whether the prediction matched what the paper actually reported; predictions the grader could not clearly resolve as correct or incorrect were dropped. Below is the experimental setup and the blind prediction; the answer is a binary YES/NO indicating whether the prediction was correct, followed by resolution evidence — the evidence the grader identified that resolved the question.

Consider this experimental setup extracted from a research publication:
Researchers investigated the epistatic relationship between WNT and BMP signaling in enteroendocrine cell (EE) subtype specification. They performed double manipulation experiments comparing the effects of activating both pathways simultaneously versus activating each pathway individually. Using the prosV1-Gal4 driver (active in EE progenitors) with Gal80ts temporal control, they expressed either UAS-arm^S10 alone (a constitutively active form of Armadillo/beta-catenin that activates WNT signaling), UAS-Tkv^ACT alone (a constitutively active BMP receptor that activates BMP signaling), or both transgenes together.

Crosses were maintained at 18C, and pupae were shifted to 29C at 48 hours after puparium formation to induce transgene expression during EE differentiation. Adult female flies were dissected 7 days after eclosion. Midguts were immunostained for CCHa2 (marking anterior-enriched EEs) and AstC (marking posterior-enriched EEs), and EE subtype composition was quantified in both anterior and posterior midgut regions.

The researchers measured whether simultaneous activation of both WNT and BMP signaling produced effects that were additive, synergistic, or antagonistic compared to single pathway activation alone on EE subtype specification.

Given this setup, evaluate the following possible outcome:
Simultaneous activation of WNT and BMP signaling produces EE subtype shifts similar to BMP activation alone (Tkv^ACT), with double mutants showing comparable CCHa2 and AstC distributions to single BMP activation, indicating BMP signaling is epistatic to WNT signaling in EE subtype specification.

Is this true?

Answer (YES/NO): YES